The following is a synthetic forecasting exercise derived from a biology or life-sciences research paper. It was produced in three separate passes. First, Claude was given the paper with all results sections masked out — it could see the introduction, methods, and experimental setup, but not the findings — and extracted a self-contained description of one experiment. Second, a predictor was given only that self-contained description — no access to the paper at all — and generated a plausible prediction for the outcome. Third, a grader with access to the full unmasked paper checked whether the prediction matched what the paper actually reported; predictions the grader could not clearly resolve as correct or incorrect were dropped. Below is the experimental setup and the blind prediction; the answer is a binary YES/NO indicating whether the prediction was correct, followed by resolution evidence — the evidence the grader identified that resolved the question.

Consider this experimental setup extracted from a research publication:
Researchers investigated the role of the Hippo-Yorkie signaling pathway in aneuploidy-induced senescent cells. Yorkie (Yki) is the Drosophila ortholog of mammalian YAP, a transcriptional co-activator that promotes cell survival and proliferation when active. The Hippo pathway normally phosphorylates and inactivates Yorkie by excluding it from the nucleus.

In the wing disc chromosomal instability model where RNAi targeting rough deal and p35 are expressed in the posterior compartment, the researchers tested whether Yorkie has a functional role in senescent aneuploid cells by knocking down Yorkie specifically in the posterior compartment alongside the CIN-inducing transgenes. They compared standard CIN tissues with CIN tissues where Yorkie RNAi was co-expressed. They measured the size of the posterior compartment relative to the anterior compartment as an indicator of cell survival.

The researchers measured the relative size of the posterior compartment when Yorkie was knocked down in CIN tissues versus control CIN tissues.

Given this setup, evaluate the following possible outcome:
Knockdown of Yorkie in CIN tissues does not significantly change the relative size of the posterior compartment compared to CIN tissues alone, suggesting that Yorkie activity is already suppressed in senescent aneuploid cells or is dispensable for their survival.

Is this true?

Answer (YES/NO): NO